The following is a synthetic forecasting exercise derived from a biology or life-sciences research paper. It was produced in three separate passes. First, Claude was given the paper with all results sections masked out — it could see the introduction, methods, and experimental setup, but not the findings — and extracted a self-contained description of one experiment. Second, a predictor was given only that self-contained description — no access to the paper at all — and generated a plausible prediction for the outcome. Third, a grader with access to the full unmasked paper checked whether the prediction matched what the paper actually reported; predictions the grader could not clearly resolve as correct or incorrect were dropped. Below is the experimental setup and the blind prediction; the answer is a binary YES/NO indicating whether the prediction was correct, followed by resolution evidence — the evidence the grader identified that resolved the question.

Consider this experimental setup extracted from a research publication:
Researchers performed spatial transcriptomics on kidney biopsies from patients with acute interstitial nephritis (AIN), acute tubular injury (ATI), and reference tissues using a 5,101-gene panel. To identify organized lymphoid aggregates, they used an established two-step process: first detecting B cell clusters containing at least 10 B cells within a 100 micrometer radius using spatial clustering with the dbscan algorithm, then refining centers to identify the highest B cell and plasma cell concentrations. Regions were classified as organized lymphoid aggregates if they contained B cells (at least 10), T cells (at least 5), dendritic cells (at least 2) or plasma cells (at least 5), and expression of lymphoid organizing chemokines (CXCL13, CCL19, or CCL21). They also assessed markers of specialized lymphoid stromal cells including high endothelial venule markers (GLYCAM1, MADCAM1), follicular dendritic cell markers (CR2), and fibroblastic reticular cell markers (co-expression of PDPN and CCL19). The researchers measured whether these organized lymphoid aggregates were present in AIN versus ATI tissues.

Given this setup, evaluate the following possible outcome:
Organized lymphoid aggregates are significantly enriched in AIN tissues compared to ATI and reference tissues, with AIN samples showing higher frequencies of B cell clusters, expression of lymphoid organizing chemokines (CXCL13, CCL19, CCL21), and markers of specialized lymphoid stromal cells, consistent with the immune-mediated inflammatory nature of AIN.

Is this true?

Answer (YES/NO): NO